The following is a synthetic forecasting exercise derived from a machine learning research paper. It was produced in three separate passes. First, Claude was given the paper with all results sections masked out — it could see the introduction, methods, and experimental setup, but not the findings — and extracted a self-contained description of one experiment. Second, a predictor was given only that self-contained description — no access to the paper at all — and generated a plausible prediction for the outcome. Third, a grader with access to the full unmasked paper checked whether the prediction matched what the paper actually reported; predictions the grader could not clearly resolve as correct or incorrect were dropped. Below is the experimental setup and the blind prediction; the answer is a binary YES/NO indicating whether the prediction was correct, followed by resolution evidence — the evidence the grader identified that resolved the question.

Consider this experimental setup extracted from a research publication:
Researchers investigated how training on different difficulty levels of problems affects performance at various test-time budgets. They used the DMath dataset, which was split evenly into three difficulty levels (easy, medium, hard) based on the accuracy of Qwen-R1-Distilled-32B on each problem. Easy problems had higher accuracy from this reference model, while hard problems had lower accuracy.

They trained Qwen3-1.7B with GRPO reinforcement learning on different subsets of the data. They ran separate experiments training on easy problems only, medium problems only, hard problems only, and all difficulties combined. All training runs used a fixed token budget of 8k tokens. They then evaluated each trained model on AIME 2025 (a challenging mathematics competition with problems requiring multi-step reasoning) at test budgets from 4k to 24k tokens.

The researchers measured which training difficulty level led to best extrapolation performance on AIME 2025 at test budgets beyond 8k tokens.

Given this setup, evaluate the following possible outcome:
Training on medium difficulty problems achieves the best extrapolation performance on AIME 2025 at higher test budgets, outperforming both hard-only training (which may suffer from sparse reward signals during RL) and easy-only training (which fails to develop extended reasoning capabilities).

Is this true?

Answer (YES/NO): NO